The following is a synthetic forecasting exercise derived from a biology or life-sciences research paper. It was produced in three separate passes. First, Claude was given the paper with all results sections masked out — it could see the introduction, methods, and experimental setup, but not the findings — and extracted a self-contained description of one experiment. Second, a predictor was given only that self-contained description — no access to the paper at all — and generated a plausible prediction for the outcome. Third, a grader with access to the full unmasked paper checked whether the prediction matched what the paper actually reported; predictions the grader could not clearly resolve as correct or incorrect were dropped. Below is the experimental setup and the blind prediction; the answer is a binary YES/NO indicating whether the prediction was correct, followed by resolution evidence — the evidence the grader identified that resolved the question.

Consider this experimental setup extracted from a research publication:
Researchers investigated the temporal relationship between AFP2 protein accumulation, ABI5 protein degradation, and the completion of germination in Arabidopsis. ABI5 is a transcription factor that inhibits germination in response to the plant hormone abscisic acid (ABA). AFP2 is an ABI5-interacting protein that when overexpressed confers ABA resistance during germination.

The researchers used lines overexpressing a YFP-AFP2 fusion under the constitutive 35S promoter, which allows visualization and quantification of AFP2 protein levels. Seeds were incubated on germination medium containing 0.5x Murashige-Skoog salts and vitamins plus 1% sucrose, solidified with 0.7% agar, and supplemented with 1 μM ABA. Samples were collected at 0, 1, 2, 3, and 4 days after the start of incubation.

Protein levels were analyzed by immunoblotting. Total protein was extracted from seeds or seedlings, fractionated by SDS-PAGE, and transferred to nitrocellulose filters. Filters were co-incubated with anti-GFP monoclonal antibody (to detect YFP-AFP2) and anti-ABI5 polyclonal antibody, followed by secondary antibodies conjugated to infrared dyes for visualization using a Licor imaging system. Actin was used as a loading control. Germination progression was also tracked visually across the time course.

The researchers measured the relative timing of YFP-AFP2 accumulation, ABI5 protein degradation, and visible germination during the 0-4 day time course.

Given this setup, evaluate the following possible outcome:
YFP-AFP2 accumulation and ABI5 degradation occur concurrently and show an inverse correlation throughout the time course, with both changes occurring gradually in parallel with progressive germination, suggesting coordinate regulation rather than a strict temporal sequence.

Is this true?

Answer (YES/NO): NO